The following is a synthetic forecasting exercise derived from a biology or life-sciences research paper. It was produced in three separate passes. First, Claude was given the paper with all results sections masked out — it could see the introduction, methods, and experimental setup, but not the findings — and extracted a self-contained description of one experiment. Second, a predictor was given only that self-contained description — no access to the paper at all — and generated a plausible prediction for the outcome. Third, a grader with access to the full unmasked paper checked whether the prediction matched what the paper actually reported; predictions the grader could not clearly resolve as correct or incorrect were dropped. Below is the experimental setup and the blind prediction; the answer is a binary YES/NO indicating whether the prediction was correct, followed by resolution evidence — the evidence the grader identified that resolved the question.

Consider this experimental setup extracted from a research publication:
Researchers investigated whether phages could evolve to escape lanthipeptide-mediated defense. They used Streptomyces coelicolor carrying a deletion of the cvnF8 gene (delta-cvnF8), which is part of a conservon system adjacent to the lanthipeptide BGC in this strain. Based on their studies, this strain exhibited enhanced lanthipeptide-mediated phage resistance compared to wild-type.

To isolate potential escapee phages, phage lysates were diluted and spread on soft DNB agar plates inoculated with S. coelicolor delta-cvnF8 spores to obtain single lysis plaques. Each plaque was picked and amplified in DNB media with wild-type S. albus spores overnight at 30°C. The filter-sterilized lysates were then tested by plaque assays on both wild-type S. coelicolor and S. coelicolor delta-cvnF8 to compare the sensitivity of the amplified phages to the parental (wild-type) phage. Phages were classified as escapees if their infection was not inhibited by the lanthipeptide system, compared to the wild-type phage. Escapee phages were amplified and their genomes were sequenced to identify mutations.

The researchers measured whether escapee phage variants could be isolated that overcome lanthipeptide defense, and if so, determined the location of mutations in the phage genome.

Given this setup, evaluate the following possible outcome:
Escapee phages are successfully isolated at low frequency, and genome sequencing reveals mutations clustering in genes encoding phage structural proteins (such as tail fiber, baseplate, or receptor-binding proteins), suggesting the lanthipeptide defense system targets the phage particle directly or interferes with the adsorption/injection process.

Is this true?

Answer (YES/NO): NO